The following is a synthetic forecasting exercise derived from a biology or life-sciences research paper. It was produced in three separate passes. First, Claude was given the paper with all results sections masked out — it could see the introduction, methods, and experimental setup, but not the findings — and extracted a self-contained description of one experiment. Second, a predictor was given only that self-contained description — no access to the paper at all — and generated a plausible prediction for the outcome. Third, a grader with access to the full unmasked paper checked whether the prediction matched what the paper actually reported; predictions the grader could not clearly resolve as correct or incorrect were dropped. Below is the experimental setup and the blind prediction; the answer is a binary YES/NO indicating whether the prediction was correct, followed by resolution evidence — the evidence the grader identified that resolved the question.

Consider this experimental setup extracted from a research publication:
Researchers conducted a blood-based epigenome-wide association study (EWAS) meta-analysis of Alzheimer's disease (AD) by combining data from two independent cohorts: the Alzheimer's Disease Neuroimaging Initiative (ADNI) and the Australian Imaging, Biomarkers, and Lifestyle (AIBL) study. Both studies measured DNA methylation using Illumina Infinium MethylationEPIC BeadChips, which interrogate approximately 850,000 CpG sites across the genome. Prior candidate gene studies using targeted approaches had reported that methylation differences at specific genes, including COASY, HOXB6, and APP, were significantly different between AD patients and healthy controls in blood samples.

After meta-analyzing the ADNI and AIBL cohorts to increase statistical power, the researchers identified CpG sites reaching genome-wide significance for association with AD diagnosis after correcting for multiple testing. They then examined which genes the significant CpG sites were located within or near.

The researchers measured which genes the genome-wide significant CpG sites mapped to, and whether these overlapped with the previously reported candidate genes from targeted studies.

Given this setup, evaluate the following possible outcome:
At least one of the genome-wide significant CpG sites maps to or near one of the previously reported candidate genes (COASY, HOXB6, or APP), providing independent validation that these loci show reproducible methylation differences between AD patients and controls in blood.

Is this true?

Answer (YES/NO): NO